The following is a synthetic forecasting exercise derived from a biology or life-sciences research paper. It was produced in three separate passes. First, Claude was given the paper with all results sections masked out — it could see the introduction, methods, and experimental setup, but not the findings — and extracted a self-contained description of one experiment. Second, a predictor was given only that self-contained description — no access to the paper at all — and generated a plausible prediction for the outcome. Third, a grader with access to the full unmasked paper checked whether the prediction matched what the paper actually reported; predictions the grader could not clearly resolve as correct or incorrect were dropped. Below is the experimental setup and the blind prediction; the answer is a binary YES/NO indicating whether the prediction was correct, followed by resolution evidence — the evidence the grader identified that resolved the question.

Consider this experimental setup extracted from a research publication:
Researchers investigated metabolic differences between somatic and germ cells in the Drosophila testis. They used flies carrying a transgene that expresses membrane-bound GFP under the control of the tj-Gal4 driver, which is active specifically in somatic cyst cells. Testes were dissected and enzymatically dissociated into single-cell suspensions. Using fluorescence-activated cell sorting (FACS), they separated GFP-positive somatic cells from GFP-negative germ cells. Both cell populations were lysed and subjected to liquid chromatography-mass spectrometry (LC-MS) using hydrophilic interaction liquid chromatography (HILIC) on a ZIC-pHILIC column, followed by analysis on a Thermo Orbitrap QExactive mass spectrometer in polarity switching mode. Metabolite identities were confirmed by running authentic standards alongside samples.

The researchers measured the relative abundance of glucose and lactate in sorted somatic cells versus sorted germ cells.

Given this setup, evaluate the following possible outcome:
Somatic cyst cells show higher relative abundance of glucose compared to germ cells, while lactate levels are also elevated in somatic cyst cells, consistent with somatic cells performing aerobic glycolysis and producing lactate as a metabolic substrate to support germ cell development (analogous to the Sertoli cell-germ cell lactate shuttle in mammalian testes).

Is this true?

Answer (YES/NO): YES